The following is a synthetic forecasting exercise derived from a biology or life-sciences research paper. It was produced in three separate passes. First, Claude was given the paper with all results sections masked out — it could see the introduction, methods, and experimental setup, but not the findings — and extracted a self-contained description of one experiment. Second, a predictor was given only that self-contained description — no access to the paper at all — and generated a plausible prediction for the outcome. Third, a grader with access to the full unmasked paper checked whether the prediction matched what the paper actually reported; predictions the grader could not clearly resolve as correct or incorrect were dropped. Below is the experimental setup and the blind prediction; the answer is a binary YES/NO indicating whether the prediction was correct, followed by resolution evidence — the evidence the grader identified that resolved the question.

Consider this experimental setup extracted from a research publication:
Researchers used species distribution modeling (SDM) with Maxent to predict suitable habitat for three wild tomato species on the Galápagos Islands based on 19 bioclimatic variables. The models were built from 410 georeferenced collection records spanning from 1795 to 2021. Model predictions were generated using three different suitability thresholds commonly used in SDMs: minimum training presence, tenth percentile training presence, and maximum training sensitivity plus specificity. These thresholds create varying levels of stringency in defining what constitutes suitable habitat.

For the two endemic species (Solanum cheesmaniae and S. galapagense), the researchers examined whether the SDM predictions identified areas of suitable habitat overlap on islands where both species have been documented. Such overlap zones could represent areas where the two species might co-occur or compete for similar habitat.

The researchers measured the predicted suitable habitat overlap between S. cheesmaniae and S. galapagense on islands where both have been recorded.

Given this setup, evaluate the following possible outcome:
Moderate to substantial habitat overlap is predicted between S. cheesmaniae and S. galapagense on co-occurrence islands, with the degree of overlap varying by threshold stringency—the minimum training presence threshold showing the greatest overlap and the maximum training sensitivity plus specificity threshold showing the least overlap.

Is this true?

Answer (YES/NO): NO